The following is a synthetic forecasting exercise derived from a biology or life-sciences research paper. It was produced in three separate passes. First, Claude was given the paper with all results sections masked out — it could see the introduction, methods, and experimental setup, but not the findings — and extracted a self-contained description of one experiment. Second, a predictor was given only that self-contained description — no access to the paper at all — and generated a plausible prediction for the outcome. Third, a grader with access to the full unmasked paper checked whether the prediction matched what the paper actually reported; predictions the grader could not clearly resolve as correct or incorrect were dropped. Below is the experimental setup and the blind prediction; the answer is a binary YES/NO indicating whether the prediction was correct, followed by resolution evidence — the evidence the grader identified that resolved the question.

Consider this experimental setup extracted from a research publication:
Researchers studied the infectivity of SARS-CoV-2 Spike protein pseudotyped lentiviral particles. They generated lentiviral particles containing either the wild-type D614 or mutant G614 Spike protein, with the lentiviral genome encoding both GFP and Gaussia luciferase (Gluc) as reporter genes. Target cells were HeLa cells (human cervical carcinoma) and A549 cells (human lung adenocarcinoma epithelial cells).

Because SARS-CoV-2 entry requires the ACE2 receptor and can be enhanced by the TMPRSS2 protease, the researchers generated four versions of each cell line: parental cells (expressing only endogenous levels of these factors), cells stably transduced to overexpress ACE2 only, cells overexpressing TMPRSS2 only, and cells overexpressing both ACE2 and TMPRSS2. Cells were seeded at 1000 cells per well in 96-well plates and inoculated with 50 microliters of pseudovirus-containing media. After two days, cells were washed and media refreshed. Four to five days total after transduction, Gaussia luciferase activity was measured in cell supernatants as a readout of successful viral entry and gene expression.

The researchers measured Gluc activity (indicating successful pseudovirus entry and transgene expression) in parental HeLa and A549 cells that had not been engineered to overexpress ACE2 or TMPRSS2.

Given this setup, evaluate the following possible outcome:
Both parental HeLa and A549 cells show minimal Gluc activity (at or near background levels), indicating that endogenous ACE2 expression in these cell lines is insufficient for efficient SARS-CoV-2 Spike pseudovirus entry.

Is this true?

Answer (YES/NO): YES